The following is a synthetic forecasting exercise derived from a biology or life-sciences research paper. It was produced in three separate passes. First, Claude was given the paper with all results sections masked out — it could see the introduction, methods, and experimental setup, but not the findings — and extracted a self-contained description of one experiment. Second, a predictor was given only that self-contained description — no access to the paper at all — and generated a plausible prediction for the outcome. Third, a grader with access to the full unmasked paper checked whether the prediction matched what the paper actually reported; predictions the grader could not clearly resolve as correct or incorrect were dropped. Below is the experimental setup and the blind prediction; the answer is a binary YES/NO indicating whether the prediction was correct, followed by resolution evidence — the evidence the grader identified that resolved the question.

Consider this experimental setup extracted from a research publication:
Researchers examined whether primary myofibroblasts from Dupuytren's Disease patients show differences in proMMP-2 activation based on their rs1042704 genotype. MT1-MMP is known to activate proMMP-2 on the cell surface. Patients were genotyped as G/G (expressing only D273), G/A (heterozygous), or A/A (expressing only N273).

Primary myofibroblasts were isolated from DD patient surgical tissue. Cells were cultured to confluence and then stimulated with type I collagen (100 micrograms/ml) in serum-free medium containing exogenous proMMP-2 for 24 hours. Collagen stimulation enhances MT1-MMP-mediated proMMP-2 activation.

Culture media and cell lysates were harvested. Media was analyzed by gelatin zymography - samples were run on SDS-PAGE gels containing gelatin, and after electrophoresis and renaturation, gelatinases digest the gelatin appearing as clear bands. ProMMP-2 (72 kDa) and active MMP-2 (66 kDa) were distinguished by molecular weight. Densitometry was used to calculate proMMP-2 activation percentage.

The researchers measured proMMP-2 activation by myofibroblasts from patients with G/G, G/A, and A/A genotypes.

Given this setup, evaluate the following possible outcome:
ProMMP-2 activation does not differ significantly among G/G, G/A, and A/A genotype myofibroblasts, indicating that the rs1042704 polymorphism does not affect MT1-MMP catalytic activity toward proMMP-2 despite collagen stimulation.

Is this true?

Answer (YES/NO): NO